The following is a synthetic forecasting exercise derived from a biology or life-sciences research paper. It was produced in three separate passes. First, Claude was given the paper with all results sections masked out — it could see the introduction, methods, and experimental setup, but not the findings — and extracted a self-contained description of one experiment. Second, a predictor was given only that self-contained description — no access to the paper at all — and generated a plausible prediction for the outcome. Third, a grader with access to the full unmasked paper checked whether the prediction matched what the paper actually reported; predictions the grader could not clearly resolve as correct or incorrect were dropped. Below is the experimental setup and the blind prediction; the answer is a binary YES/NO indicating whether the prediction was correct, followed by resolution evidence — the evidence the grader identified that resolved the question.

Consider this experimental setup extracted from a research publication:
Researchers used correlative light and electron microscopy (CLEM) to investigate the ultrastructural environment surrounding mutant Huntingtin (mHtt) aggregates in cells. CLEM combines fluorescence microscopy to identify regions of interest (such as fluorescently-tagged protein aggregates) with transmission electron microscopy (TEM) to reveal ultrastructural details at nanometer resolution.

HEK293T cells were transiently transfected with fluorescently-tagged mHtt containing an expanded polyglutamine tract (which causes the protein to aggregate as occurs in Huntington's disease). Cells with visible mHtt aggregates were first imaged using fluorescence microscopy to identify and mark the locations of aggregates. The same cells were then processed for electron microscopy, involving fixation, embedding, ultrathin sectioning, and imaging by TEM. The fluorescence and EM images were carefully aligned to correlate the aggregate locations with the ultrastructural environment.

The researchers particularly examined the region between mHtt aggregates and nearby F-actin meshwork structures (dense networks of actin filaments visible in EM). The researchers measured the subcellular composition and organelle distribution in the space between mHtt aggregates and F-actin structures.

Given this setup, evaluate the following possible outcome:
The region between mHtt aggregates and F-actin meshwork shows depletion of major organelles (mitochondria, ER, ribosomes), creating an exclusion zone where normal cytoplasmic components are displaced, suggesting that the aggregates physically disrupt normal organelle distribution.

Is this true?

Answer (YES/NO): NO